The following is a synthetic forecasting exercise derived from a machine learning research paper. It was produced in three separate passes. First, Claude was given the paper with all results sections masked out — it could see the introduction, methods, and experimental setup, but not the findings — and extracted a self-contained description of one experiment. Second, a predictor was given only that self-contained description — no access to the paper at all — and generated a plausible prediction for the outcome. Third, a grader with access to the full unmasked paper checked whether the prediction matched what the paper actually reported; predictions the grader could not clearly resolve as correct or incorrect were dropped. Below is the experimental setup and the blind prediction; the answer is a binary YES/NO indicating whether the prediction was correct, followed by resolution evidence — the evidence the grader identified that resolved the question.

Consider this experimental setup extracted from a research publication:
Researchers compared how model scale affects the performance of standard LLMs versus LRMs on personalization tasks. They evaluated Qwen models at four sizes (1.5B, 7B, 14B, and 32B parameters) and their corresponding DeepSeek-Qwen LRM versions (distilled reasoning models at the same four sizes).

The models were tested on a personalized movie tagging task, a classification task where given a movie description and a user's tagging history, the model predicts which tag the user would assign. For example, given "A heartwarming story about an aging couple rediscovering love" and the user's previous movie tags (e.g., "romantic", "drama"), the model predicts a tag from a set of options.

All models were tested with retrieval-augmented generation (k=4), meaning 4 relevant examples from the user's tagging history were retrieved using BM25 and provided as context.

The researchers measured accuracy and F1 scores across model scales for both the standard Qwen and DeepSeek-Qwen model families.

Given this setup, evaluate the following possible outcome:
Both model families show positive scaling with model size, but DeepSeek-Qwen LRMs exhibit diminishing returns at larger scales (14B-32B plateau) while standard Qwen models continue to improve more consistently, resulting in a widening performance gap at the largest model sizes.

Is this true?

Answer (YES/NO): NO